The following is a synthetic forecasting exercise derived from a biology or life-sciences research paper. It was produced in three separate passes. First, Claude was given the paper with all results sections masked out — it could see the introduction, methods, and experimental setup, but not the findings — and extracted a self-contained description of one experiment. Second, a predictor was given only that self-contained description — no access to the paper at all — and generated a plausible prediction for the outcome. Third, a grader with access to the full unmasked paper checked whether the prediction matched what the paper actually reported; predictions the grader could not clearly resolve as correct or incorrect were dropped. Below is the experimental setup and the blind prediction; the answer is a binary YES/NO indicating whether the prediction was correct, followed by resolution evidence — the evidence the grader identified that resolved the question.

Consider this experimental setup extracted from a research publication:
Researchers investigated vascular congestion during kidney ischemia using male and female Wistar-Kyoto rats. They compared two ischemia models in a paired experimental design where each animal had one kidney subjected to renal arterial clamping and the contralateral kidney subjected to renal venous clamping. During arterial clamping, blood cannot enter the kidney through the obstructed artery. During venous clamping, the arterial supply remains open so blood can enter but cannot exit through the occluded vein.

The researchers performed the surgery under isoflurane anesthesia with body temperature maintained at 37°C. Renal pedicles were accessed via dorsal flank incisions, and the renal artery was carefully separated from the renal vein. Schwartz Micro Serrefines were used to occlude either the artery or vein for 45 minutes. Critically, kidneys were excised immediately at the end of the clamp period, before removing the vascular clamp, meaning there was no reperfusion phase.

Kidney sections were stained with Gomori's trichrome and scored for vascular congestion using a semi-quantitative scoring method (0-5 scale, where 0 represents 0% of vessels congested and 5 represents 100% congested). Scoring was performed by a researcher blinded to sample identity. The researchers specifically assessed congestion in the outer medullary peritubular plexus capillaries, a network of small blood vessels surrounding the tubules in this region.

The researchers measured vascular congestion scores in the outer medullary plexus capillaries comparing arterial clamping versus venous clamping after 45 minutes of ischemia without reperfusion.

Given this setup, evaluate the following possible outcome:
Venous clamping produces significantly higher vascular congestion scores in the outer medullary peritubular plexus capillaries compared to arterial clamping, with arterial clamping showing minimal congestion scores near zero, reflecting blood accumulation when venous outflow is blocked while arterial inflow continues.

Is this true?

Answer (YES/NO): YES